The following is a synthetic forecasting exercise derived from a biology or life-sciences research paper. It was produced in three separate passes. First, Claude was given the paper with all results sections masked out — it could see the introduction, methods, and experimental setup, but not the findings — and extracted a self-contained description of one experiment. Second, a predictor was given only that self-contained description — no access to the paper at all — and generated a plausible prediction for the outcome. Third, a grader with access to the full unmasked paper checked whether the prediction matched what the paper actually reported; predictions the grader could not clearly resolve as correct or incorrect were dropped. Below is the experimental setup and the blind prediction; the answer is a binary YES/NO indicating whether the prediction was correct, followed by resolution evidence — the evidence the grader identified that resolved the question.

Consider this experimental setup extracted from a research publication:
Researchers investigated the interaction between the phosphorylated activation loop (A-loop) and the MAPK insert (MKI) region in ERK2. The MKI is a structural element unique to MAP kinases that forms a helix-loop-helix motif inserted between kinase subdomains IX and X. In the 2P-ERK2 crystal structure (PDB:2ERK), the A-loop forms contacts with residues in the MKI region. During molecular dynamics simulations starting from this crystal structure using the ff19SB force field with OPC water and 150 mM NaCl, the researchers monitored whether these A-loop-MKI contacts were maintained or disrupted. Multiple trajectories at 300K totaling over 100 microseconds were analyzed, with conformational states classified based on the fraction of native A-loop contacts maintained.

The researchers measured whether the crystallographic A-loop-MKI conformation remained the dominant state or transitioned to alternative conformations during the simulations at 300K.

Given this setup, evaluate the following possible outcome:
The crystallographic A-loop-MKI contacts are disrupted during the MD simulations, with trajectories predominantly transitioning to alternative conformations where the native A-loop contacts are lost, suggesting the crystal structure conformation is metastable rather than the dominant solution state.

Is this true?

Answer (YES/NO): YES